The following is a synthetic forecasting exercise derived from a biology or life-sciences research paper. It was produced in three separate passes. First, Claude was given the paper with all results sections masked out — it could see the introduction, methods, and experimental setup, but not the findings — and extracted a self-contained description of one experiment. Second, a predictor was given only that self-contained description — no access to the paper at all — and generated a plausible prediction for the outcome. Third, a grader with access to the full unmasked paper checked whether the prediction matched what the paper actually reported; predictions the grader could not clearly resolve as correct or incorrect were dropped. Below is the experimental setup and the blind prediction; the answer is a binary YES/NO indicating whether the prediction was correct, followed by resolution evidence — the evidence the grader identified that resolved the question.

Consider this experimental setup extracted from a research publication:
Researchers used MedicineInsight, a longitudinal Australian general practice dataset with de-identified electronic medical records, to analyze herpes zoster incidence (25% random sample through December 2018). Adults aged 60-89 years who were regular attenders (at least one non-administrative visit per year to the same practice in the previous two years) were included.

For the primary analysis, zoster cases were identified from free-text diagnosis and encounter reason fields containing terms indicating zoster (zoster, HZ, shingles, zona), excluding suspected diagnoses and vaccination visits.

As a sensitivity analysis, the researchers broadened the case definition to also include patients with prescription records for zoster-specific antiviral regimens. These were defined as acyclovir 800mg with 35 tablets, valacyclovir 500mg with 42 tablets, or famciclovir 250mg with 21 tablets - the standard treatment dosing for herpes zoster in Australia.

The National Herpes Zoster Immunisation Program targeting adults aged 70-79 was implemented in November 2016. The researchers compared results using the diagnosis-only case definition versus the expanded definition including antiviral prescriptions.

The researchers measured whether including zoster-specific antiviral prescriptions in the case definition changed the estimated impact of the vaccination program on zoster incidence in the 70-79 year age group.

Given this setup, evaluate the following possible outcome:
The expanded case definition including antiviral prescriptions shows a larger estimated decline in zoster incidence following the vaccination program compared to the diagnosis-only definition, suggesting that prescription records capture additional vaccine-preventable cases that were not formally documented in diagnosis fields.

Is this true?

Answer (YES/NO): NO